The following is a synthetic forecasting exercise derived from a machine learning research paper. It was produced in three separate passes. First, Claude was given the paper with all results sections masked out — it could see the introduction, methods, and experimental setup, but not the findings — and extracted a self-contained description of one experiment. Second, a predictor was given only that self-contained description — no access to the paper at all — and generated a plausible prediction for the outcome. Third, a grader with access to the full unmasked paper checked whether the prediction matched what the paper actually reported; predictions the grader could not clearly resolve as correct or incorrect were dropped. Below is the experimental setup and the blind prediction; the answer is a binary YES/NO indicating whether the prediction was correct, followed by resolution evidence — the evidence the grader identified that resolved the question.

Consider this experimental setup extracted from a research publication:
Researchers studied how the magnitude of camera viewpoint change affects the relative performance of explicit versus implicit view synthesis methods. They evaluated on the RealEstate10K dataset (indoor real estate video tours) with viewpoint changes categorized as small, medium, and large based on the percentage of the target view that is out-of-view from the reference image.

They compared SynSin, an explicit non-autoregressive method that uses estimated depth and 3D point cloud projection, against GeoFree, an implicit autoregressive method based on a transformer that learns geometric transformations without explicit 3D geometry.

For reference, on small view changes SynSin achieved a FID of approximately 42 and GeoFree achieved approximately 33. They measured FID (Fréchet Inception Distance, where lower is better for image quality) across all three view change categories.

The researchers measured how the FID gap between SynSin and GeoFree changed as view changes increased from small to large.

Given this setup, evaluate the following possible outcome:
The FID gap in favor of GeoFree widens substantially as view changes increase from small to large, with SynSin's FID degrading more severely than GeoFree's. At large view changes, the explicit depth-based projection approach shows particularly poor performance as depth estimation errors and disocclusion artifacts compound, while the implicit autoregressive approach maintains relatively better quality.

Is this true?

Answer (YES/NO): YES